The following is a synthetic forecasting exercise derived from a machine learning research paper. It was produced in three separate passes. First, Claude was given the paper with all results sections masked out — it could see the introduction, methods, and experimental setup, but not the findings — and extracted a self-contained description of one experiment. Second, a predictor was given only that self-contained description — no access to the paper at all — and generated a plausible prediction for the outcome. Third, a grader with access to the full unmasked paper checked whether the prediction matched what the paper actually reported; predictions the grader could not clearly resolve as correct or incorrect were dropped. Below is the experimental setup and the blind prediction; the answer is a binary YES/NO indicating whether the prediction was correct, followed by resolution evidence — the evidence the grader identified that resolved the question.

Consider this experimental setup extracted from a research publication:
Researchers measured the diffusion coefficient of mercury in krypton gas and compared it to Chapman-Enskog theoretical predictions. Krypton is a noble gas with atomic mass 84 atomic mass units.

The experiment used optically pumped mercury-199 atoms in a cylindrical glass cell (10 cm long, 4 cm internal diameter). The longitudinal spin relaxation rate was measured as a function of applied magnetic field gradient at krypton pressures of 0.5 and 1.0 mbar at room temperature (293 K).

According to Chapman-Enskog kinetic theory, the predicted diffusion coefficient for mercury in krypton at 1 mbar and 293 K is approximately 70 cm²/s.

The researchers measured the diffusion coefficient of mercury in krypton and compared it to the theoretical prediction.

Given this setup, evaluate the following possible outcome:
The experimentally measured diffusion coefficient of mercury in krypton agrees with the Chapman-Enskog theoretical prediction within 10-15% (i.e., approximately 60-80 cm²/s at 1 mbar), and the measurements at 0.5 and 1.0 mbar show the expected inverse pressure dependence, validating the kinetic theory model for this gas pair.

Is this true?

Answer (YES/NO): YES